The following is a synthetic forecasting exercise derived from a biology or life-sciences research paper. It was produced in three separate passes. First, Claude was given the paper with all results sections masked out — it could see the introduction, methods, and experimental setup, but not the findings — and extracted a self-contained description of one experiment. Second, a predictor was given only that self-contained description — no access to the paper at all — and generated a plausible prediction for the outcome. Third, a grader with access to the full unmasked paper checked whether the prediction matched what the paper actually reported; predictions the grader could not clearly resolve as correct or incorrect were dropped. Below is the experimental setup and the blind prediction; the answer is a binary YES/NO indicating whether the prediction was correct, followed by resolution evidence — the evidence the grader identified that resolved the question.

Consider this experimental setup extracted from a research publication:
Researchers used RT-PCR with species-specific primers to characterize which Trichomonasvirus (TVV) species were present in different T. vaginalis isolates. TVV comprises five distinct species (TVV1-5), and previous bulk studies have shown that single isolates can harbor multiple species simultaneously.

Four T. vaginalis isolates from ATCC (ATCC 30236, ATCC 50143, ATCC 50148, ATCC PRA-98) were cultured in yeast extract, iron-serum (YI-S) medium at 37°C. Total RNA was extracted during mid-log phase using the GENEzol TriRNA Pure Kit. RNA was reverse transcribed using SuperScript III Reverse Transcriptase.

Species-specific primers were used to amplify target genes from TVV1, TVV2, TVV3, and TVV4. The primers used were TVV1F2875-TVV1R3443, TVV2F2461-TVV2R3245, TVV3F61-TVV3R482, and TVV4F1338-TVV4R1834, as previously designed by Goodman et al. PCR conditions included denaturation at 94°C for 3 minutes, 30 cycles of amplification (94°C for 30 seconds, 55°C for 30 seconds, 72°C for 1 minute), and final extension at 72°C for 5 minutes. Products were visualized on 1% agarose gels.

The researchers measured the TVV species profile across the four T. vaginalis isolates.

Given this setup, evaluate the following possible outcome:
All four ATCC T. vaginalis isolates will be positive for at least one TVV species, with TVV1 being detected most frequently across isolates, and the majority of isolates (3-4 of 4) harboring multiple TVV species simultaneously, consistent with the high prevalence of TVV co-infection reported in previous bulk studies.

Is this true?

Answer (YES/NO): NO